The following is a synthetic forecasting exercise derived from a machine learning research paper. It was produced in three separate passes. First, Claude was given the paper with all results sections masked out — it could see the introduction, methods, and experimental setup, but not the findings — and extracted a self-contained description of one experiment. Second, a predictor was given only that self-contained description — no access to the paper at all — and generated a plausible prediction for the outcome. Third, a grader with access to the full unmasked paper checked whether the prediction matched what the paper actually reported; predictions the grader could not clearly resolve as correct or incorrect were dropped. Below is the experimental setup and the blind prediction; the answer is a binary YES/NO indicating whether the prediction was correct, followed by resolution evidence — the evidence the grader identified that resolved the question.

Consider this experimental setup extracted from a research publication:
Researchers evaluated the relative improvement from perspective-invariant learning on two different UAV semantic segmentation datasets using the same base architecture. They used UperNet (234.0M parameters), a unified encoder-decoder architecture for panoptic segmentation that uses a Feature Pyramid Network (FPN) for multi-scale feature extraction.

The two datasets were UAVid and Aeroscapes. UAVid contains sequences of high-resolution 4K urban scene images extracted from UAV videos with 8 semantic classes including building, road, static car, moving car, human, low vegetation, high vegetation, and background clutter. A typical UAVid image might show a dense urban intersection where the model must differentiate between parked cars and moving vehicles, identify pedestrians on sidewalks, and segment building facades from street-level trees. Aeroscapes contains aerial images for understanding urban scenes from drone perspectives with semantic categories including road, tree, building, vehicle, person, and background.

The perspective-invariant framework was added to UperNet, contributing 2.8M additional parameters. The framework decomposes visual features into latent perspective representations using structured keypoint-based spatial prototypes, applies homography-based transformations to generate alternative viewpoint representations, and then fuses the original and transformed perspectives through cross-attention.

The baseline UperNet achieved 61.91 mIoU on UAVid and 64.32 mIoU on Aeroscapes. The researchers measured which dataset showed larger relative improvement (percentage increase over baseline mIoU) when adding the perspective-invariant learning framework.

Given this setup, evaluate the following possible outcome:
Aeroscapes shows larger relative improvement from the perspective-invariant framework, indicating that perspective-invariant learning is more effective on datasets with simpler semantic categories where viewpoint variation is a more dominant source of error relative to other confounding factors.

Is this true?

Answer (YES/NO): YES